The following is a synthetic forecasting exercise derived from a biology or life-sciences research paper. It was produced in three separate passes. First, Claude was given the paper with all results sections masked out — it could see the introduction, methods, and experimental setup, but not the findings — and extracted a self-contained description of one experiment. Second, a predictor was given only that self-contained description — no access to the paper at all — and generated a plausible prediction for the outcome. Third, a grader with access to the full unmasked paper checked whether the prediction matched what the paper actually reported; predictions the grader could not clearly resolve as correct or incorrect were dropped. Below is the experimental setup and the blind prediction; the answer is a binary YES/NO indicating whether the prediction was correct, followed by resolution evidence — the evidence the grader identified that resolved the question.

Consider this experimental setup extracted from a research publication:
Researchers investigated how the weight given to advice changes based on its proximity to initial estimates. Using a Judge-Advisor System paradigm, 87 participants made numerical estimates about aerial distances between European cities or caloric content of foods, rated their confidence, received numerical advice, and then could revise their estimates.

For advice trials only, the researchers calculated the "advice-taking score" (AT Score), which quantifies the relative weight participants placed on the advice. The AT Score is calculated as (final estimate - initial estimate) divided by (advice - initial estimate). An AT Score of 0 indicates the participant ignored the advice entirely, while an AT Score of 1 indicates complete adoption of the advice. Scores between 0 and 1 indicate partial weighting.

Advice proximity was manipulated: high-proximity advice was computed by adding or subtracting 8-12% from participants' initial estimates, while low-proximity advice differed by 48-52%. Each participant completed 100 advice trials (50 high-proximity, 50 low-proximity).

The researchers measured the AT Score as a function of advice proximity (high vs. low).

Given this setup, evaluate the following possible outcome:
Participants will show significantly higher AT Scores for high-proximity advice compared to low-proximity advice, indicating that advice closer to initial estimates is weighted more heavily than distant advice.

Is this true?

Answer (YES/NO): NO